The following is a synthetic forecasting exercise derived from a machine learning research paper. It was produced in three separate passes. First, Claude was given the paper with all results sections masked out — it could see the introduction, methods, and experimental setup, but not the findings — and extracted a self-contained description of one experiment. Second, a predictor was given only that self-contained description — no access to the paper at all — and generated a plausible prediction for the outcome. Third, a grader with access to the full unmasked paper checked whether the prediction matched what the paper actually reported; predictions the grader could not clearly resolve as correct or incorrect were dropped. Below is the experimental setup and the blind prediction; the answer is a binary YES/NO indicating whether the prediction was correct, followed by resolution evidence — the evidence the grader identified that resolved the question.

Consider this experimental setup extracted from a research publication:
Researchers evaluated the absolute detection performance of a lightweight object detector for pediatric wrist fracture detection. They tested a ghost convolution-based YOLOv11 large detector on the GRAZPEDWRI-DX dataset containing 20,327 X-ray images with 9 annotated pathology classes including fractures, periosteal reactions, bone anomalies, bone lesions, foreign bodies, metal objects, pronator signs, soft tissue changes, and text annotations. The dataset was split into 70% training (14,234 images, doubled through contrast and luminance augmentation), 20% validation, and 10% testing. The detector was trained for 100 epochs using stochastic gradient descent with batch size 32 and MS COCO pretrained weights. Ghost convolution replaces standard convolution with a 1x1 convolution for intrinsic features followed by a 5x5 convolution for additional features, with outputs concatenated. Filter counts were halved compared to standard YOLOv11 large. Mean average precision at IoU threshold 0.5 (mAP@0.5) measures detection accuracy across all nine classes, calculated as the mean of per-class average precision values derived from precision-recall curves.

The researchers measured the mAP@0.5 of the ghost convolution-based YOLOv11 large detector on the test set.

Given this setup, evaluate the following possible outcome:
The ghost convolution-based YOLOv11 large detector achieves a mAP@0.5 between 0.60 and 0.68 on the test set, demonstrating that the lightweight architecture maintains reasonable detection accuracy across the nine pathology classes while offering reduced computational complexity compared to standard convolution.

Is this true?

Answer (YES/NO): NO